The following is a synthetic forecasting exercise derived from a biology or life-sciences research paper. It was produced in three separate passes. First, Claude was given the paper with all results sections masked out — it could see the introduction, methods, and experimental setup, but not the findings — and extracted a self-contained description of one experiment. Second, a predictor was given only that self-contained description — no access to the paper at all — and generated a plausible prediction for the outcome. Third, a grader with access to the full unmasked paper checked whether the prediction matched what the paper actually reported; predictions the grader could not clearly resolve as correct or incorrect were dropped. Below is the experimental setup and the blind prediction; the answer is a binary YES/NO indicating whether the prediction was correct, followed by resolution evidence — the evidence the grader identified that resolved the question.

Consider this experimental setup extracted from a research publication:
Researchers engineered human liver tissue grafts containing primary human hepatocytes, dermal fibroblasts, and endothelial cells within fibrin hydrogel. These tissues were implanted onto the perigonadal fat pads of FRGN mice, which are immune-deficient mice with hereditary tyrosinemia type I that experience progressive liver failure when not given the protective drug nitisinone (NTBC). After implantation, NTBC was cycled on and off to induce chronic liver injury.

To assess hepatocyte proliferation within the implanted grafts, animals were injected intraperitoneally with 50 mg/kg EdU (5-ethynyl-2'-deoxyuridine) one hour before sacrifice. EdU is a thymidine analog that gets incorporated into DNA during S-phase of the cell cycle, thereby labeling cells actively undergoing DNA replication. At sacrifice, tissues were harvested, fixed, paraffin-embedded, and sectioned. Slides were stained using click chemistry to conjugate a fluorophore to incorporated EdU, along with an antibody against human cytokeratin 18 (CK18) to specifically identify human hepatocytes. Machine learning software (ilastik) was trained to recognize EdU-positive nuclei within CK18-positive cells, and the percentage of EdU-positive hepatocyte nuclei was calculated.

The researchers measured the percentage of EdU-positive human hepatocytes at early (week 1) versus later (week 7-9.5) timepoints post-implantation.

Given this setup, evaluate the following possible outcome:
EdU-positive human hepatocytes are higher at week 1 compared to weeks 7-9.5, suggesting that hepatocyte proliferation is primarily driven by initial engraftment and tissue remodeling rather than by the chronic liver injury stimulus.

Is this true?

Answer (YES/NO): YES